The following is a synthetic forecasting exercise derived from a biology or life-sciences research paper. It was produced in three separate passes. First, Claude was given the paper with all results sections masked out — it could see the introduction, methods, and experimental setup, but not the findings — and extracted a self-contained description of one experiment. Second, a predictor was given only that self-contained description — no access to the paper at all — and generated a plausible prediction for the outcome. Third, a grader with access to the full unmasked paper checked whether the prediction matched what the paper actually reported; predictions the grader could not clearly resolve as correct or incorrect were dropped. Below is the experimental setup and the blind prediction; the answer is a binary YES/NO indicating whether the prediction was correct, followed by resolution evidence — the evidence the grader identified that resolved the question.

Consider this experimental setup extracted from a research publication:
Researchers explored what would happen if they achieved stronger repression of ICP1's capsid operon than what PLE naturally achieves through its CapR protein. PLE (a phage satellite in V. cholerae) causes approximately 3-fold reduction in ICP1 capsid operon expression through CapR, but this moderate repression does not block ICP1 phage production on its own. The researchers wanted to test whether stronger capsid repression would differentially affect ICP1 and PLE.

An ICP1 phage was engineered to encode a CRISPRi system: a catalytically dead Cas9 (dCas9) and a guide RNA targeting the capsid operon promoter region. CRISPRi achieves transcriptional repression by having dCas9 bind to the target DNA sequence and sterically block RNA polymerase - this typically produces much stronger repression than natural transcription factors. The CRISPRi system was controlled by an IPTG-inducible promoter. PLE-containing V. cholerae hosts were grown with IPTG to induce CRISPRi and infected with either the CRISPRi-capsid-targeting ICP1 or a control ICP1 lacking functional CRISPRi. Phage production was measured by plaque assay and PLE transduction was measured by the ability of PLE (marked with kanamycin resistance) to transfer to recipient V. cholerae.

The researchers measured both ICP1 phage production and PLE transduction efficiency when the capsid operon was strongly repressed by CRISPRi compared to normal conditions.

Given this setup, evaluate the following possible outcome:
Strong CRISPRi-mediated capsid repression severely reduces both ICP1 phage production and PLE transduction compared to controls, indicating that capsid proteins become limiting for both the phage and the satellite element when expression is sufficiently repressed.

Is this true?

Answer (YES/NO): YES